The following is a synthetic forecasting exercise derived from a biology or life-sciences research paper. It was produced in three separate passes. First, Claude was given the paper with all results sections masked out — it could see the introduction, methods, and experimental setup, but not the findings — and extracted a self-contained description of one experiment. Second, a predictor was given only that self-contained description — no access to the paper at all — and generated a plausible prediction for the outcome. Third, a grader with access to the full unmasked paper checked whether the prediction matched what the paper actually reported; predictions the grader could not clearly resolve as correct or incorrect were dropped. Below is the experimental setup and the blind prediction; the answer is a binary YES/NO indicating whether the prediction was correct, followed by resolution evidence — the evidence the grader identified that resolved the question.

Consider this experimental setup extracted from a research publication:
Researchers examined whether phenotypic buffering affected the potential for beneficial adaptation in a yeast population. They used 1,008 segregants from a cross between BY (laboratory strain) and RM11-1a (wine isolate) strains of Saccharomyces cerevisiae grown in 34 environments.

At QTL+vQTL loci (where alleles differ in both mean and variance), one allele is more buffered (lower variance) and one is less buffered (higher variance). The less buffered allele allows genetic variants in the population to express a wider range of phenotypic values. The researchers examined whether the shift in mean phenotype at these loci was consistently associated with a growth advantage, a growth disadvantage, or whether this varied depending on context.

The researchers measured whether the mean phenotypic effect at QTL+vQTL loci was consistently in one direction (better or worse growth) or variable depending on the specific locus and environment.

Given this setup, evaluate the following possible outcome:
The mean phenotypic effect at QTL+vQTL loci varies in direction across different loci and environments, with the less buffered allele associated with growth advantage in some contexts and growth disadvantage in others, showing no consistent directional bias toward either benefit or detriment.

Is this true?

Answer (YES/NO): YES